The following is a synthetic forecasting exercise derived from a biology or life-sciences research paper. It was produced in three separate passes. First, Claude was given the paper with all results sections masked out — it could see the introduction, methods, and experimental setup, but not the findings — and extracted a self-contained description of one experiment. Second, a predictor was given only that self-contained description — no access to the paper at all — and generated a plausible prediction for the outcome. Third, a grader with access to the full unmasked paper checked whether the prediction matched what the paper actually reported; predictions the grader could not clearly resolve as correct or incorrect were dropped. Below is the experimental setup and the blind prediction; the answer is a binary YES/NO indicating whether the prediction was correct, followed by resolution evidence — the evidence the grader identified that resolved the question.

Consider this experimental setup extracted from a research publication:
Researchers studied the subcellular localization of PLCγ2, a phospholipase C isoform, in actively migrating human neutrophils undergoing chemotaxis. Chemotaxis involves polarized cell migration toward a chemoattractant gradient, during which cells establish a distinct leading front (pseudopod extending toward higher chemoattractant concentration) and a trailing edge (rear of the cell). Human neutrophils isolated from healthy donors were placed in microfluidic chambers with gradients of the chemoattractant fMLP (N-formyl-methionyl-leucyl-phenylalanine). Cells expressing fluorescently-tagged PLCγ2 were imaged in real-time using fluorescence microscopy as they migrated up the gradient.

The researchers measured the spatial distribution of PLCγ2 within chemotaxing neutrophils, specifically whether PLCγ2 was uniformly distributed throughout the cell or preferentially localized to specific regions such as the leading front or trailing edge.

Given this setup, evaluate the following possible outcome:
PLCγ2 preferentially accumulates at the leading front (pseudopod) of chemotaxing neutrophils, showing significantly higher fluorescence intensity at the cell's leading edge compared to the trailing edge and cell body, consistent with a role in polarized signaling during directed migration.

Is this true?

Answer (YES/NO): YES